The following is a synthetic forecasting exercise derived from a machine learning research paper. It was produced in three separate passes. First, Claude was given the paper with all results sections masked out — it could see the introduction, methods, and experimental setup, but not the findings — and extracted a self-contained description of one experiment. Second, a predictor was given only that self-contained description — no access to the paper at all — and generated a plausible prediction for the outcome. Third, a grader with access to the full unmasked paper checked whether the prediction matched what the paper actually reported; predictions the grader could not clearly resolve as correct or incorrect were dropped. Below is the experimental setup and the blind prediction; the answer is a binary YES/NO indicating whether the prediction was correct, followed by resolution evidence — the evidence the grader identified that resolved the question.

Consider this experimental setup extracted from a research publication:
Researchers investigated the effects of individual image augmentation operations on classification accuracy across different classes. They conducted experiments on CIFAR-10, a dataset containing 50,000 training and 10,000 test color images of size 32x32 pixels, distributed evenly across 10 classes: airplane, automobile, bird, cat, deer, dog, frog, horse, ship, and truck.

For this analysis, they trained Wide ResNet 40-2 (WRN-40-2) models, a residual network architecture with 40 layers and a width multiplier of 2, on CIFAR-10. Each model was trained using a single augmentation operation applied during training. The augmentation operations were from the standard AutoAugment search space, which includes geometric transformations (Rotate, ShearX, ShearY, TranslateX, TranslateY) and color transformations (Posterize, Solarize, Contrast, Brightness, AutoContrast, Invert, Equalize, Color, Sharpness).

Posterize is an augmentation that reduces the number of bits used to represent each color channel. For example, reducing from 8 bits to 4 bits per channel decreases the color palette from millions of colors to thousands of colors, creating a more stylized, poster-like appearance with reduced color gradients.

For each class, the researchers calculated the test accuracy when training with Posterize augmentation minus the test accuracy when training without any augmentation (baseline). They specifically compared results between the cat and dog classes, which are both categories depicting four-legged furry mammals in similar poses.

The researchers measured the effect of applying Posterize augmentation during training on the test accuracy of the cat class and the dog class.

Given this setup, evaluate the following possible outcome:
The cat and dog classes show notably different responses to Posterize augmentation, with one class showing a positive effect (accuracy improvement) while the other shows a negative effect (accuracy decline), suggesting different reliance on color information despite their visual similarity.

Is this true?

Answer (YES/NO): YES